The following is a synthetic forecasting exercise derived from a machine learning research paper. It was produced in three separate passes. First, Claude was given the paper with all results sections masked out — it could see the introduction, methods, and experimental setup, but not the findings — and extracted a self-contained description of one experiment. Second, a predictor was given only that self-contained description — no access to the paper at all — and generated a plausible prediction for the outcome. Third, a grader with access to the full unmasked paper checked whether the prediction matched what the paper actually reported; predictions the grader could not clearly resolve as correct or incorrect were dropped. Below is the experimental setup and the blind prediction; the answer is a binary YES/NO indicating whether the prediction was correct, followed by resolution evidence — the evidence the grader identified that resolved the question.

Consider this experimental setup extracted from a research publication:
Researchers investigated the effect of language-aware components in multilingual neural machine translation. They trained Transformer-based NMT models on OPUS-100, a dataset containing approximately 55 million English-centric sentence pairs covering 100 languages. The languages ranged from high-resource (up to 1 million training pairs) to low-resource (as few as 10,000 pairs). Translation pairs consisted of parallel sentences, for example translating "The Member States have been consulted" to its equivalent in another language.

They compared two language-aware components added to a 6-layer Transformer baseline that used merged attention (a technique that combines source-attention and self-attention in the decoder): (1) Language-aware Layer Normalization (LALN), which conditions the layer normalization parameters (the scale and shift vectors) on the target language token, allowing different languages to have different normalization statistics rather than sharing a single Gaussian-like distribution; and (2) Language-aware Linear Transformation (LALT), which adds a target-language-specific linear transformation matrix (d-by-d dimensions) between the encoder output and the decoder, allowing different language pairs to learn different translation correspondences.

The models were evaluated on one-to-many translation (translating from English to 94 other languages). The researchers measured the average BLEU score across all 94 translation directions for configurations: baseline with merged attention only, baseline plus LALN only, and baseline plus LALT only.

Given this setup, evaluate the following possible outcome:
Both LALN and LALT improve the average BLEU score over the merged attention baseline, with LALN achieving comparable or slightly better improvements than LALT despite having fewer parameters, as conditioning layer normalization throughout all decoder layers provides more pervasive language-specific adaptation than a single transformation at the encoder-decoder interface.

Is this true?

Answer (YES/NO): NO